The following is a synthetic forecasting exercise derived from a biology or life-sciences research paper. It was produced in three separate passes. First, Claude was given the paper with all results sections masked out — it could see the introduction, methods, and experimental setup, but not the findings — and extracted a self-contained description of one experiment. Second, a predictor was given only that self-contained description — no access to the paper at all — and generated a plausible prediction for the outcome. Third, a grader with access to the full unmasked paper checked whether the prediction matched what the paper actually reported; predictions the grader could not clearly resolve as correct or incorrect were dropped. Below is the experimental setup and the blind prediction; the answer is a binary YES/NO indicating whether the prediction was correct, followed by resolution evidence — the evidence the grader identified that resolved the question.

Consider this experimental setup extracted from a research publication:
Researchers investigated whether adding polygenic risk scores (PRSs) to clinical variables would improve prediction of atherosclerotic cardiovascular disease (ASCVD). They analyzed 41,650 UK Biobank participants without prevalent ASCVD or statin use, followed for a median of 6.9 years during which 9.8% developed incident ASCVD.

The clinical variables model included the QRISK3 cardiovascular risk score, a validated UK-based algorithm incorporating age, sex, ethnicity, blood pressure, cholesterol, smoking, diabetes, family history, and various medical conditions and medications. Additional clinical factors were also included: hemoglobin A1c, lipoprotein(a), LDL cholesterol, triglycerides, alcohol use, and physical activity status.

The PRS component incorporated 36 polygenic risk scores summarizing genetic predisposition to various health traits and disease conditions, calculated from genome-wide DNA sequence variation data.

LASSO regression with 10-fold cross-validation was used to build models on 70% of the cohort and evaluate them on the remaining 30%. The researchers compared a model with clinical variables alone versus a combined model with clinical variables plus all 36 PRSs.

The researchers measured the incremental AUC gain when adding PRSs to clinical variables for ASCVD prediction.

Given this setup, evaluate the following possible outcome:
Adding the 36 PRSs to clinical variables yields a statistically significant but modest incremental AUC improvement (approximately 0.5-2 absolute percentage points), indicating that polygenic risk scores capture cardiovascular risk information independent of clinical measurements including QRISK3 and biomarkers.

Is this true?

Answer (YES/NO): NO